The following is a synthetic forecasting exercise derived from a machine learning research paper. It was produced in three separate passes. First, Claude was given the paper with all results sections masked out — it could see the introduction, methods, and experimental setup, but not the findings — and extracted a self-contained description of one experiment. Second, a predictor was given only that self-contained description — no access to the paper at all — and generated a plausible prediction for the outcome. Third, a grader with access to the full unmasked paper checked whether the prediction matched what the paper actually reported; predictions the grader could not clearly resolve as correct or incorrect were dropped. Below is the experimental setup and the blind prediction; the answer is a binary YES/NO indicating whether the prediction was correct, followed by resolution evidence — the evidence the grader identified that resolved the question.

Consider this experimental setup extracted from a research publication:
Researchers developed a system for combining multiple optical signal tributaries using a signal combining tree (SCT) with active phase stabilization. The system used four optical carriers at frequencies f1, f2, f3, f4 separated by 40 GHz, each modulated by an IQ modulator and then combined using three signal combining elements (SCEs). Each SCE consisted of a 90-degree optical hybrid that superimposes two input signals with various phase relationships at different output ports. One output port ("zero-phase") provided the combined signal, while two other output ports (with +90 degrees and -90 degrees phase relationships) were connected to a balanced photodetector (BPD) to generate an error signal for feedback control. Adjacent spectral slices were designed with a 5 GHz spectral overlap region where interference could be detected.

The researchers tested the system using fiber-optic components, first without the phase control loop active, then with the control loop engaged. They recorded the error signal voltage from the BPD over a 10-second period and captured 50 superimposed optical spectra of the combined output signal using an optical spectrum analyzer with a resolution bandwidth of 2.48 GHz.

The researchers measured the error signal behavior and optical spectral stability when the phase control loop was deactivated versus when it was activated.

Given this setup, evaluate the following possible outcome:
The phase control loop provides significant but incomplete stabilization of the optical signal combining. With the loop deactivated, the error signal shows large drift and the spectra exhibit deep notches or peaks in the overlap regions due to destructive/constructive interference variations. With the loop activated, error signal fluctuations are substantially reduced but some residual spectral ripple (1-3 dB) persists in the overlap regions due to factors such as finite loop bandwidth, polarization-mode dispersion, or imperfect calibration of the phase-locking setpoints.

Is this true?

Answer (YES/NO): NO